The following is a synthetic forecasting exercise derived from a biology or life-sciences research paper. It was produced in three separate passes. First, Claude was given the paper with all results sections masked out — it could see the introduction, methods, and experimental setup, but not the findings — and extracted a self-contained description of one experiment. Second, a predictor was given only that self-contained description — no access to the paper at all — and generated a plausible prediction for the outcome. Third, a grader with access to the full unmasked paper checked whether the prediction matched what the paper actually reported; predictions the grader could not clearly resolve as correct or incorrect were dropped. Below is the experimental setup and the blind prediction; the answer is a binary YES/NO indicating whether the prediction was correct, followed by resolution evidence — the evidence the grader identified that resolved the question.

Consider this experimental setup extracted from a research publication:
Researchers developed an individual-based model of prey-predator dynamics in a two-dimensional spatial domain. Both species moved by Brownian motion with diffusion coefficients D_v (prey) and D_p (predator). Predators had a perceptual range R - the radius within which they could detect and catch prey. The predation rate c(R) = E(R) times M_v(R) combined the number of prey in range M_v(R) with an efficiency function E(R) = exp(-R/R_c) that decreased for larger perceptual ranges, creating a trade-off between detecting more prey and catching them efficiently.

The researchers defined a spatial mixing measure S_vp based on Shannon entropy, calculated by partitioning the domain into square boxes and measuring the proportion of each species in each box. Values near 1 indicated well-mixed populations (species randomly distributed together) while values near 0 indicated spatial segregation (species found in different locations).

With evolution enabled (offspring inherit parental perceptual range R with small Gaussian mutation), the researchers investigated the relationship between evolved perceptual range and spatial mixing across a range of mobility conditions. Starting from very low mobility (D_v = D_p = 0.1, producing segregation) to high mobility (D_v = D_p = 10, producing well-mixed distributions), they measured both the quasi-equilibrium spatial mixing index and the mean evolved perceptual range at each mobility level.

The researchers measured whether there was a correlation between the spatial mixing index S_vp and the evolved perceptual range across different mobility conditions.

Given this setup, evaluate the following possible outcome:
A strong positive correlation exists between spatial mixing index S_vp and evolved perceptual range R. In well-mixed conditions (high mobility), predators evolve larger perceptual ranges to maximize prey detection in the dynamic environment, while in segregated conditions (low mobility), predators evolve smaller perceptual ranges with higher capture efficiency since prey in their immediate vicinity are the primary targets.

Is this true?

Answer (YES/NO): NO